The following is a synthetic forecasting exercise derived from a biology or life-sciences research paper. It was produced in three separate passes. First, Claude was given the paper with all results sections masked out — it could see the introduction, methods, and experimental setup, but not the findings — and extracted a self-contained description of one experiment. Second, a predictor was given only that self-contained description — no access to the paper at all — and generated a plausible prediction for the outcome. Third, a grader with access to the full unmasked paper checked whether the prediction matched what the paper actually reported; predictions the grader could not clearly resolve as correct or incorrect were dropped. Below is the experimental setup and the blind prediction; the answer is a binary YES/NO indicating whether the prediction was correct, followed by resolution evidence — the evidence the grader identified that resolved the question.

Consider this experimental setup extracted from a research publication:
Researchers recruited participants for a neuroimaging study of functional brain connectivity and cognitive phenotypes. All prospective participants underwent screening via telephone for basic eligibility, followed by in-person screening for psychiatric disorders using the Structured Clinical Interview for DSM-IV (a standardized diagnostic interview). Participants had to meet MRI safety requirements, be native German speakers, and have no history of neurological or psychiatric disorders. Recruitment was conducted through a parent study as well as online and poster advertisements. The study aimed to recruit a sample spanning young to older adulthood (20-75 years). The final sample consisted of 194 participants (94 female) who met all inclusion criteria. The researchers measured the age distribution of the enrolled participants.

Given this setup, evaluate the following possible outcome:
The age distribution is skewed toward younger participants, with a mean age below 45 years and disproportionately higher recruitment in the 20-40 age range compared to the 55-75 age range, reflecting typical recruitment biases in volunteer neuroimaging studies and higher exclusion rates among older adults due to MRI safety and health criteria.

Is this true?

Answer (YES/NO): YES